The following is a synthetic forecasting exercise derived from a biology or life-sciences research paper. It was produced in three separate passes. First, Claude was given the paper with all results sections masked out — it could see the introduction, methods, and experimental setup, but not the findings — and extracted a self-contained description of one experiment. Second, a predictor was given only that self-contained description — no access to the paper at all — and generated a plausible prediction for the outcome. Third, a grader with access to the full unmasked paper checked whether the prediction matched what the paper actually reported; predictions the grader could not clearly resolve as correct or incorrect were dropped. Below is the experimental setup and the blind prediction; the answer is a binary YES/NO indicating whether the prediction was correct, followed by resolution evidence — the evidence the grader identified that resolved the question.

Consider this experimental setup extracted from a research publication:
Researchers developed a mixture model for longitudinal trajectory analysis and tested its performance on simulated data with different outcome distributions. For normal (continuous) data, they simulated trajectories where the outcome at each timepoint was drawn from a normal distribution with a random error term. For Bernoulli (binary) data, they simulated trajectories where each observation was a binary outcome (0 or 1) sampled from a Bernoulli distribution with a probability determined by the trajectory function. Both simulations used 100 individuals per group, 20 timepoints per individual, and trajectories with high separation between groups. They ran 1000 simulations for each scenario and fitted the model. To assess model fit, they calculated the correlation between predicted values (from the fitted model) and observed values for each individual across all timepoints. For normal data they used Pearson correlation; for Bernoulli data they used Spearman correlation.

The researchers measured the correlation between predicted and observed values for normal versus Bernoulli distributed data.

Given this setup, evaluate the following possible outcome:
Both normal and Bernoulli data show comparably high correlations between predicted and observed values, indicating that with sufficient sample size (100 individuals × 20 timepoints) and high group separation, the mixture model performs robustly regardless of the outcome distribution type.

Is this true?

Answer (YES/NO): NO